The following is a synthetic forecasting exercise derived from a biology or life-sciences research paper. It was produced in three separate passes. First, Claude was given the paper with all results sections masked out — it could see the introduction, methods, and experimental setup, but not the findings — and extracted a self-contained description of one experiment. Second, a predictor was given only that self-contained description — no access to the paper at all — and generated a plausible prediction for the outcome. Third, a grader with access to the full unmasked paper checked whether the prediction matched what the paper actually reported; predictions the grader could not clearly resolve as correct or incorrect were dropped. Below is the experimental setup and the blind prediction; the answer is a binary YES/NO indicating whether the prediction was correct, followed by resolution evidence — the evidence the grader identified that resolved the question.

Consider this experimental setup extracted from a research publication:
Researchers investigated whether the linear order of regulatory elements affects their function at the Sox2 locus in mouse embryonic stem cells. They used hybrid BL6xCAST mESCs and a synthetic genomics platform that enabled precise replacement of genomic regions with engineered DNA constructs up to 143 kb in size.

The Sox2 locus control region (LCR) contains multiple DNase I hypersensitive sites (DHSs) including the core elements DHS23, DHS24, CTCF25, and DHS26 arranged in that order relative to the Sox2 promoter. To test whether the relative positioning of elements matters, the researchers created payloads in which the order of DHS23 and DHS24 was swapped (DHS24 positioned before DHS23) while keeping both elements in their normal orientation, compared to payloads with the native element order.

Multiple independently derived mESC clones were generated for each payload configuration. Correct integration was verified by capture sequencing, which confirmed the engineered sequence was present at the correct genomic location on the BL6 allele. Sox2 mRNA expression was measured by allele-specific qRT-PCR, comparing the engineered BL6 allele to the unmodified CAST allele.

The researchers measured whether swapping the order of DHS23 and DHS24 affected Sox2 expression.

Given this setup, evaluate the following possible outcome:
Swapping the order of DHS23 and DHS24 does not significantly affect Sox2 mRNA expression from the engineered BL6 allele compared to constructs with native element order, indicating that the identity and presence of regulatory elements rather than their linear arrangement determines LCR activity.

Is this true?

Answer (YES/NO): NO